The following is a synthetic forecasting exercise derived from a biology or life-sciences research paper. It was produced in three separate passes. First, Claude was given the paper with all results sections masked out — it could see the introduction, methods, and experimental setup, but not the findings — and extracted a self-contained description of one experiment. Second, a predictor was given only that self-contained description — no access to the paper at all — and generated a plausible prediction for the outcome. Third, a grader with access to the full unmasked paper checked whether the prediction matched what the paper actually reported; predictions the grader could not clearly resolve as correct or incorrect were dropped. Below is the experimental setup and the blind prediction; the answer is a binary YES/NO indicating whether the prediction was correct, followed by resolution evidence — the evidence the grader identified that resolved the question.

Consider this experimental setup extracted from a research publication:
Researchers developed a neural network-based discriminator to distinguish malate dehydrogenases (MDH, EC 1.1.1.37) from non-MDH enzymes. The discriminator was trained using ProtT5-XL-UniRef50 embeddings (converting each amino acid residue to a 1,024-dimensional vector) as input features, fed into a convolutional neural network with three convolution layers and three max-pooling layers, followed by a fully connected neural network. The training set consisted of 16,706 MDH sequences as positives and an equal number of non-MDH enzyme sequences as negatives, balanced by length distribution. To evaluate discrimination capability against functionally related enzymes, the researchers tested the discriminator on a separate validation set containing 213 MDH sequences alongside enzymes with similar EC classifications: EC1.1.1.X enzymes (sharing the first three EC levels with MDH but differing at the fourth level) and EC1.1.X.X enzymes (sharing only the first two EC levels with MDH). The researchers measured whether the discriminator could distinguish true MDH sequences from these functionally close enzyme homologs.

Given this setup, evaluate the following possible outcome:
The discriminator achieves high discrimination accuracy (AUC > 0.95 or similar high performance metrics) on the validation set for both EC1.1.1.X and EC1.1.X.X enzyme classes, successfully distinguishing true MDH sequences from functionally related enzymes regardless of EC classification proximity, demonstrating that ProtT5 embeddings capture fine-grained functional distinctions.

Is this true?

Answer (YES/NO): YES